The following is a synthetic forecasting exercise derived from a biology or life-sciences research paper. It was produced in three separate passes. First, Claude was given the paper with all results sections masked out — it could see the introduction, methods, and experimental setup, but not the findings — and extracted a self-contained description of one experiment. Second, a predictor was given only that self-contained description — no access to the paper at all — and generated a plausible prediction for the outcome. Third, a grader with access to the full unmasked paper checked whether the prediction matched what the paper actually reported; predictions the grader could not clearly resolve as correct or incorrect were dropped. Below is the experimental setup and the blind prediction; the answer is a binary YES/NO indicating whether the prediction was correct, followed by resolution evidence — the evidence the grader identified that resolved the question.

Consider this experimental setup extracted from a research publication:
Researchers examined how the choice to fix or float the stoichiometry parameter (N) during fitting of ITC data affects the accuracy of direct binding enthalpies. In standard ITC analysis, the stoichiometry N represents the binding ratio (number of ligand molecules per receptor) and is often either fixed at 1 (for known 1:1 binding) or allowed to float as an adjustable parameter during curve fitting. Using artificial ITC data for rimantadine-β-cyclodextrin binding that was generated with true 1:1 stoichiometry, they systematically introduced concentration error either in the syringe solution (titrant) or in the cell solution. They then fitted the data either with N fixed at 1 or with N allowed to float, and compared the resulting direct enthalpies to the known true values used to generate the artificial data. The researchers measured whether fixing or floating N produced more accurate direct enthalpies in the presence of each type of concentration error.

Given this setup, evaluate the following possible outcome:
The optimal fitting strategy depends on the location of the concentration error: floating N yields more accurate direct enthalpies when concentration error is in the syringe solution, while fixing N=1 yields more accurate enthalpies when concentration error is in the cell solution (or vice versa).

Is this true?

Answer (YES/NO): YES